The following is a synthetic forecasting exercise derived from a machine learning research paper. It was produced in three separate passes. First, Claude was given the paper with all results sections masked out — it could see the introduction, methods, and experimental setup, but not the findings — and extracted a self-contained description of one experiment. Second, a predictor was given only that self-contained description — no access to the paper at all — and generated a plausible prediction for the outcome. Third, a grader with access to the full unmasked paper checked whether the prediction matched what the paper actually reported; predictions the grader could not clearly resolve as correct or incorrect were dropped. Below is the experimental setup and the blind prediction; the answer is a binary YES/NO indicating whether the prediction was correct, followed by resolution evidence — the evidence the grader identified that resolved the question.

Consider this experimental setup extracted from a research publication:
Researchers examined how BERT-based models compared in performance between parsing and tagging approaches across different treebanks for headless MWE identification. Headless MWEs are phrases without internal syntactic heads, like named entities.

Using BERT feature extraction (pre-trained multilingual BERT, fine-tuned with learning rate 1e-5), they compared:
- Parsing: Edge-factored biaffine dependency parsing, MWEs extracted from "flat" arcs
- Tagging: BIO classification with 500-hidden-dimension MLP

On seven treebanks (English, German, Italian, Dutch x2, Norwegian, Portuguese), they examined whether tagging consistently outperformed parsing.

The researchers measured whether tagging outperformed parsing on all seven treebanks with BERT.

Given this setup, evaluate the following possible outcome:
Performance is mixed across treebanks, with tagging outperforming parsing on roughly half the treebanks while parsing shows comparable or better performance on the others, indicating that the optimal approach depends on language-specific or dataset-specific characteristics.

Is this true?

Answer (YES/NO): NO